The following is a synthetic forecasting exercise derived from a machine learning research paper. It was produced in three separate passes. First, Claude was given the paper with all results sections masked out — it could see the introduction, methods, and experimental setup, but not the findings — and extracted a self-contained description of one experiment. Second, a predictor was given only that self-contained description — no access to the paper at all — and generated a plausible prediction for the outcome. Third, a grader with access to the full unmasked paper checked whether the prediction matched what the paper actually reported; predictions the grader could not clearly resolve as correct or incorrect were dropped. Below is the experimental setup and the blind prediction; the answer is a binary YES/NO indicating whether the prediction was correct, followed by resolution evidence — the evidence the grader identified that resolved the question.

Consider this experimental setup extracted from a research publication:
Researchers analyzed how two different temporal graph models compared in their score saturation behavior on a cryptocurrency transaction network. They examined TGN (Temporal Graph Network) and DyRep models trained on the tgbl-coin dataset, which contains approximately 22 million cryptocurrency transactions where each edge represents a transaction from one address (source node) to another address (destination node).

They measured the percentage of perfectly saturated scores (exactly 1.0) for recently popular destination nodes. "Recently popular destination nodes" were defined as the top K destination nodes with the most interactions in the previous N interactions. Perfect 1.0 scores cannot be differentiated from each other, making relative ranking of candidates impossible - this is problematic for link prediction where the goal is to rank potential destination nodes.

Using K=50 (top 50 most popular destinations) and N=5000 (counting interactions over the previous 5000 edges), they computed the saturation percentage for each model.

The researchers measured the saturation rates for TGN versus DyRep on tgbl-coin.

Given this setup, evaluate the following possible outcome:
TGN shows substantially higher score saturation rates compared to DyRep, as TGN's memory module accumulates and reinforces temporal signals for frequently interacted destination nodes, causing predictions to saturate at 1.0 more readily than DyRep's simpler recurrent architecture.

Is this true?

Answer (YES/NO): YES